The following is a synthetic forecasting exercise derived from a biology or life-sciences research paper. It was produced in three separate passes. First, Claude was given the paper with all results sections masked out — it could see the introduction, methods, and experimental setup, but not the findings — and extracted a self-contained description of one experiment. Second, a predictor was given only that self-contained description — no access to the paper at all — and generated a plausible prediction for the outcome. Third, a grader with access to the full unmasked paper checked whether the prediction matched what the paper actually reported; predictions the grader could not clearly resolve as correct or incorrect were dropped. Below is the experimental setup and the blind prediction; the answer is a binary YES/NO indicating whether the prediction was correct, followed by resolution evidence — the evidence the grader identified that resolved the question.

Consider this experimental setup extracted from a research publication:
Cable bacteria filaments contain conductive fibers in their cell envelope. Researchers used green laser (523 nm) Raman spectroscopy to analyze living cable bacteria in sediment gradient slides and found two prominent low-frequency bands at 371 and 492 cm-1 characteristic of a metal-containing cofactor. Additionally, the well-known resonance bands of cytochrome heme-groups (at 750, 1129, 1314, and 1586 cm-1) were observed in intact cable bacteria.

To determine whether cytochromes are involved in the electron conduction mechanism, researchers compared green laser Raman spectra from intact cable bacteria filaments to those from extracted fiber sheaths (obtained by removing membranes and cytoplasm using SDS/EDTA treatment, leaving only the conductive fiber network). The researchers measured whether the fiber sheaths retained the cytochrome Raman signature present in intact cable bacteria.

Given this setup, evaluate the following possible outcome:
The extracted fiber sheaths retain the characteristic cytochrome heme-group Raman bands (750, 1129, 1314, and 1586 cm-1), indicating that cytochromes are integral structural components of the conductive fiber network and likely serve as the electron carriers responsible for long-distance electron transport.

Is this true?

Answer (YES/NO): NO